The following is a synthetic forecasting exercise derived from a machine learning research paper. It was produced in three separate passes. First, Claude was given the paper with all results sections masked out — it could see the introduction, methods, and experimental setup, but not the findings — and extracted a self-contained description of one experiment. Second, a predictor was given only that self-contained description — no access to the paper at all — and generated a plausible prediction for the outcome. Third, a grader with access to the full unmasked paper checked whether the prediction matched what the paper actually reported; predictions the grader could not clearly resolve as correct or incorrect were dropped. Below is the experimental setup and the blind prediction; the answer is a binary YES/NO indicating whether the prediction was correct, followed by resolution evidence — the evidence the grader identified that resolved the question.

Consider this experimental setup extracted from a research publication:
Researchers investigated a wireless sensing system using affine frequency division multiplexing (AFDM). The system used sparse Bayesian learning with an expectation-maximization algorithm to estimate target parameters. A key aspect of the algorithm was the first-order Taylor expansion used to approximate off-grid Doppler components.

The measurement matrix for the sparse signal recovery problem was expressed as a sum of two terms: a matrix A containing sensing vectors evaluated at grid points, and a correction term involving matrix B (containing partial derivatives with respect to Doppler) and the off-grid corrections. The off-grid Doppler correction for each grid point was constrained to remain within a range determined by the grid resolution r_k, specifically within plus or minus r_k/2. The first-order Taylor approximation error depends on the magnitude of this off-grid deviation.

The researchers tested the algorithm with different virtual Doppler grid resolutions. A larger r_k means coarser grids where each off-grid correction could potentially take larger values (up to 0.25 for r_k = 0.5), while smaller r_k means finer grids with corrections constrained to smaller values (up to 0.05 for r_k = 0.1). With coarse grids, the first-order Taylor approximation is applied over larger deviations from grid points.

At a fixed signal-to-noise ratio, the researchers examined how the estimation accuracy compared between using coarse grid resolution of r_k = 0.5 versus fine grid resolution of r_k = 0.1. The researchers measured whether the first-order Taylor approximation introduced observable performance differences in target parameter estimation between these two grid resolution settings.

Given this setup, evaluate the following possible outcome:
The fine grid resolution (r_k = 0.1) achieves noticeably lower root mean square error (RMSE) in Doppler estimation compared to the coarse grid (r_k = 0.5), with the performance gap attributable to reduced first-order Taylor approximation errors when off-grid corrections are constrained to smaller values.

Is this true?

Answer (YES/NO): YES